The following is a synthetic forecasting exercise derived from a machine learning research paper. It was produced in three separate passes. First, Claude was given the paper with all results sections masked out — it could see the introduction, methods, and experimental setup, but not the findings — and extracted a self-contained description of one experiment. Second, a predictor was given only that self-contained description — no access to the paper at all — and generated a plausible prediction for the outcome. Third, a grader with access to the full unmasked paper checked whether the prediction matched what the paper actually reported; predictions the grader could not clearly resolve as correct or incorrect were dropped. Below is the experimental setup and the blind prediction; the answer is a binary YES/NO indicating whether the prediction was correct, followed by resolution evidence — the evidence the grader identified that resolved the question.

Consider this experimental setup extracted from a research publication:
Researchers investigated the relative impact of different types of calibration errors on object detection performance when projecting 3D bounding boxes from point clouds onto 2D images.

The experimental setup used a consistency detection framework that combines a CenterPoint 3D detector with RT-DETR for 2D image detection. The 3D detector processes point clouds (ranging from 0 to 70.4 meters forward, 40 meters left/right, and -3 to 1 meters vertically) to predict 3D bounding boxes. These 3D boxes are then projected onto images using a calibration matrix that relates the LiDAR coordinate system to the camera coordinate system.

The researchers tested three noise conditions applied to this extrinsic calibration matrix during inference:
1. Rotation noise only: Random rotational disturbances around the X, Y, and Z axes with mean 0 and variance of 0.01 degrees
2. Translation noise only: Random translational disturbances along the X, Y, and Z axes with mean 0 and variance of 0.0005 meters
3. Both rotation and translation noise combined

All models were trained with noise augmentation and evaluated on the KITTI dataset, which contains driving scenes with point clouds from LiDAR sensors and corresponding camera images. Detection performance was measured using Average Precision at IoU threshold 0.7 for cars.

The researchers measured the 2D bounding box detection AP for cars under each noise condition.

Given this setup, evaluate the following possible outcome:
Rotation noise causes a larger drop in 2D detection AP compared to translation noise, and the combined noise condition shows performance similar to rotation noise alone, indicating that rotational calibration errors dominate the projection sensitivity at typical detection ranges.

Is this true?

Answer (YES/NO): YES